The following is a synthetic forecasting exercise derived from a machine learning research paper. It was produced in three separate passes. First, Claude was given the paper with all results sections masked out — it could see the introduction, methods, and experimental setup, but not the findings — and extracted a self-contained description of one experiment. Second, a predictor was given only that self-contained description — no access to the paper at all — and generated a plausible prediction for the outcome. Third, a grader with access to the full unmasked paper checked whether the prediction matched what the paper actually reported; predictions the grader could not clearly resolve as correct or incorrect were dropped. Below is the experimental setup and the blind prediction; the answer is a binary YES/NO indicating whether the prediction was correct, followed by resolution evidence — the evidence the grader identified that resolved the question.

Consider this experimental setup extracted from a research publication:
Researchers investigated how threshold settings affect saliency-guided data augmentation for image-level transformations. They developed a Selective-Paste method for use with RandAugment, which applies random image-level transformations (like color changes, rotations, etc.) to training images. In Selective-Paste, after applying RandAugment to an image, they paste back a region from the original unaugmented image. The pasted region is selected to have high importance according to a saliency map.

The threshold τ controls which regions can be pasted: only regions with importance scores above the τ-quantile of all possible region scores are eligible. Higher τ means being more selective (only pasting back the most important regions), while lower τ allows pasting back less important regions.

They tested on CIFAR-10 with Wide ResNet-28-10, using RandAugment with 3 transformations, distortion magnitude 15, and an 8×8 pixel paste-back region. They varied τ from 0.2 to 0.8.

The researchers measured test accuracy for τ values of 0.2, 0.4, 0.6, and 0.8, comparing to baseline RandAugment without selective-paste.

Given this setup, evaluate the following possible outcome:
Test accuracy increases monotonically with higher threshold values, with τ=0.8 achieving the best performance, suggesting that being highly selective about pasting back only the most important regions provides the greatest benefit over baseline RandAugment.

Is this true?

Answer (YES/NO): NO